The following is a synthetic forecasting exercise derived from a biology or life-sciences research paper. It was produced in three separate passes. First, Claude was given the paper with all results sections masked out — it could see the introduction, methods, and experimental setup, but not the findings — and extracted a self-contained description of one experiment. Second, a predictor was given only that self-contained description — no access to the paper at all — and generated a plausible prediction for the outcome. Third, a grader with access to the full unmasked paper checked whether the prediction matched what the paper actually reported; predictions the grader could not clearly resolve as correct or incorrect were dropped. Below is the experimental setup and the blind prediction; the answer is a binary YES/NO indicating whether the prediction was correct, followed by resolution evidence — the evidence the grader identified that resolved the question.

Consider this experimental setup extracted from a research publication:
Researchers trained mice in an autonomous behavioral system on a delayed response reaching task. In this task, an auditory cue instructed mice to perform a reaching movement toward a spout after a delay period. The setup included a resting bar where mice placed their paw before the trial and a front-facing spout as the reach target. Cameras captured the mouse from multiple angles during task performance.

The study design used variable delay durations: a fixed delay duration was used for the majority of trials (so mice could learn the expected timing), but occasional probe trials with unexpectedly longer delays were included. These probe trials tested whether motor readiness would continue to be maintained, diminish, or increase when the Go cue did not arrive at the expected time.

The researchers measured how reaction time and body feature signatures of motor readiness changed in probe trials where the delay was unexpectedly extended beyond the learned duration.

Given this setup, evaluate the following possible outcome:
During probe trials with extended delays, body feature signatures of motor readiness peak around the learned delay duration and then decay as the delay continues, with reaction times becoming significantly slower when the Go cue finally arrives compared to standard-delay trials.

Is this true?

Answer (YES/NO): NO